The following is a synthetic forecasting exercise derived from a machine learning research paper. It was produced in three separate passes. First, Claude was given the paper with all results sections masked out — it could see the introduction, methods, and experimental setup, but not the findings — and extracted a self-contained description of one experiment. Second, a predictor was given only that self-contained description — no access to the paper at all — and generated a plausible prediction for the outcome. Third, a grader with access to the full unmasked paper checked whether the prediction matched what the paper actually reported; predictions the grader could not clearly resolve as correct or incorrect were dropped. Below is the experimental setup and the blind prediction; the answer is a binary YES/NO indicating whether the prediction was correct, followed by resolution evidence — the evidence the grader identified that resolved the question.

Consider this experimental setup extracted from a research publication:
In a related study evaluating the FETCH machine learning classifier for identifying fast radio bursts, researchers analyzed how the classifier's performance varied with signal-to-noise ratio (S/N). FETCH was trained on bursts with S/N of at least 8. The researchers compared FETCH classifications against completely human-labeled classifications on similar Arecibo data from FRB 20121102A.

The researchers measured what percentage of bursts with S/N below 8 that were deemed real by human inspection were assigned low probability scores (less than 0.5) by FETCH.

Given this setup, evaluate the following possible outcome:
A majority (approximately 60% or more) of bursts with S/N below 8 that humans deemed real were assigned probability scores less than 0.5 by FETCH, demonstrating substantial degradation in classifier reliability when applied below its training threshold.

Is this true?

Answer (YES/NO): NO